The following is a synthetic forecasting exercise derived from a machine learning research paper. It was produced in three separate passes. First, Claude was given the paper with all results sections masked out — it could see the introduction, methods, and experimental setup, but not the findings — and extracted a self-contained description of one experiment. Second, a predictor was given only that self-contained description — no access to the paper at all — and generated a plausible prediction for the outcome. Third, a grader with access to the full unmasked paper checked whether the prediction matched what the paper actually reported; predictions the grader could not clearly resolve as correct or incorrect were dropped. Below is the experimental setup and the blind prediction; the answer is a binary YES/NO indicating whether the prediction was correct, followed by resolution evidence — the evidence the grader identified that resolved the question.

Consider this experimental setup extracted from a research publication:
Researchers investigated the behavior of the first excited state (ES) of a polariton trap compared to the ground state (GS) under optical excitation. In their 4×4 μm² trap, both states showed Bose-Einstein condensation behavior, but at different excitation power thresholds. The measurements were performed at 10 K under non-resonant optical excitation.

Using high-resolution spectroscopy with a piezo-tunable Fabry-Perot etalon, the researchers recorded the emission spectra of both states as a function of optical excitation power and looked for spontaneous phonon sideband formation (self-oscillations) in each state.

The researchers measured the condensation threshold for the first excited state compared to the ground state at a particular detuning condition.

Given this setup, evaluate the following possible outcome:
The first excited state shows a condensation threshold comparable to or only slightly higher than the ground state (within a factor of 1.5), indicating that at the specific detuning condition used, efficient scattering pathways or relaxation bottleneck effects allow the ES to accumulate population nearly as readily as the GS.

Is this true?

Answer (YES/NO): NO